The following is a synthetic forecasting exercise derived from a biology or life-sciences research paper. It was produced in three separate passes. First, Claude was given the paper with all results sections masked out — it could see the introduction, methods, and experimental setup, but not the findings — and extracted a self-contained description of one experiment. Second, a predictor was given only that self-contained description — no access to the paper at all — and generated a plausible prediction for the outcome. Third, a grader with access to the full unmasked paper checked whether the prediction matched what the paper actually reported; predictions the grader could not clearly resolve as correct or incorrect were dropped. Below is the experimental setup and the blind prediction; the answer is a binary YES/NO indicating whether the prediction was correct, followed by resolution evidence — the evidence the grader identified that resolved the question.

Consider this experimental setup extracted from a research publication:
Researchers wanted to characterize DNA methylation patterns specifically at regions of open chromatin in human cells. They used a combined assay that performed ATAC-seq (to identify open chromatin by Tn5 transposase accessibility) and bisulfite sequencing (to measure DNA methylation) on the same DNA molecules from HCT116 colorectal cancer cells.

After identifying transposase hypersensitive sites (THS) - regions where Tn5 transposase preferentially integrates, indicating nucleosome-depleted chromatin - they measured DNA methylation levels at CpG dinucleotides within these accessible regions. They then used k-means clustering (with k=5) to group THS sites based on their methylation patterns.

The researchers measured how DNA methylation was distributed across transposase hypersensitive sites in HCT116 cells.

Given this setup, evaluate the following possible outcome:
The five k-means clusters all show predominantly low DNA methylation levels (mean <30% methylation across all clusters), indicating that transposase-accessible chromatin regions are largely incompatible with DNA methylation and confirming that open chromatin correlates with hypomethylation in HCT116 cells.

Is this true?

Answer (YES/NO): NO